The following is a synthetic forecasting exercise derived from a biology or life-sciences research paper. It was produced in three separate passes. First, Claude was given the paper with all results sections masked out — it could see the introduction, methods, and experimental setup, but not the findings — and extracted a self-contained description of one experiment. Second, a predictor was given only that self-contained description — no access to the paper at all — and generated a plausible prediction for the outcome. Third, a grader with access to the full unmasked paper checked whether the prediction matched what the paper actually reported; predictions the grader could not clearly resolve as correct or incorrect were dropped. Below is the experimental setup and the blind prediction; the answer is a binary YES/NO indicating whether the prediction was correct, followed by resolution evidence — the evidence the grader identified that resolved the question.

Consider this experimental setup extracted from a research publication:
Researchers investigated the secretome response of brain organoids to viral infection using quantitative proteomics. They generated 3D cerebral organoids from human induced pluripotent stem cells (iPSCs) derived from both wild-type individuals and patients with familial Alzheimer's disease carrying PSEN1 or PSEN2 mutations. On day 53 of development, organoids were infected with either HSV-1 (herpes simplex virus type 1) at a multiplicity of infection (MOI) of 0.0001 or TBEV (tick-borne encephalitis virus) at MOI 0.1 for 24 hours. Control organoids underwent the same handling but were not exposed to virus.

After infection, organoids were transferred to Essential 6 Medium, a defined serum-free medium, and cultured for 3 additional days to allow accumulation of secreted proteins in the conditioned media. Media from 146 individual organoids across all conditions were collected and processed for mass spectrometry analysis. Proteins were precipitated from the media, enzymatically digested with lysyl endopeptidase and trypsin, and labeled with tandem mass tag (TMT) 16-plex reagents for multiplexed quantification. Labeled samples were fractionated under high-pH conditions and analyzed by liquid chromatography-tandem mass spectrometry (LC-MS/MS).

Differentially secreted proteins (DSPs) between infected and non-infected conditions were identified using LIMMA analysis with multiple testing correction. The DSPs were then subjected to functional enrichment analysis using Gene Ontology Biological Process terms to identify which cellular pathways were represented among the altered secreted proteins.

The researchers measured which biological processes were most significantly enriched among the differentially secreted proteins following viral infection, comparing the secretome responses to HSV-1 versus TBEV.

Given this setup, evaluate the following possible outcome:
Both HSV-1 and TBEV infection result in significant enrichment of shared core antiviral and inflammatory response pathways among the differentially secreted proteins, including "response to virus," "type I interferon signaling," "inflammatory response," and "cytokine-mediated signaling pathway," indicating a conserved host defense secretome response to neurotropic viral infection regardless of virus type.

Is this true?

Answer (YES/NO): NO